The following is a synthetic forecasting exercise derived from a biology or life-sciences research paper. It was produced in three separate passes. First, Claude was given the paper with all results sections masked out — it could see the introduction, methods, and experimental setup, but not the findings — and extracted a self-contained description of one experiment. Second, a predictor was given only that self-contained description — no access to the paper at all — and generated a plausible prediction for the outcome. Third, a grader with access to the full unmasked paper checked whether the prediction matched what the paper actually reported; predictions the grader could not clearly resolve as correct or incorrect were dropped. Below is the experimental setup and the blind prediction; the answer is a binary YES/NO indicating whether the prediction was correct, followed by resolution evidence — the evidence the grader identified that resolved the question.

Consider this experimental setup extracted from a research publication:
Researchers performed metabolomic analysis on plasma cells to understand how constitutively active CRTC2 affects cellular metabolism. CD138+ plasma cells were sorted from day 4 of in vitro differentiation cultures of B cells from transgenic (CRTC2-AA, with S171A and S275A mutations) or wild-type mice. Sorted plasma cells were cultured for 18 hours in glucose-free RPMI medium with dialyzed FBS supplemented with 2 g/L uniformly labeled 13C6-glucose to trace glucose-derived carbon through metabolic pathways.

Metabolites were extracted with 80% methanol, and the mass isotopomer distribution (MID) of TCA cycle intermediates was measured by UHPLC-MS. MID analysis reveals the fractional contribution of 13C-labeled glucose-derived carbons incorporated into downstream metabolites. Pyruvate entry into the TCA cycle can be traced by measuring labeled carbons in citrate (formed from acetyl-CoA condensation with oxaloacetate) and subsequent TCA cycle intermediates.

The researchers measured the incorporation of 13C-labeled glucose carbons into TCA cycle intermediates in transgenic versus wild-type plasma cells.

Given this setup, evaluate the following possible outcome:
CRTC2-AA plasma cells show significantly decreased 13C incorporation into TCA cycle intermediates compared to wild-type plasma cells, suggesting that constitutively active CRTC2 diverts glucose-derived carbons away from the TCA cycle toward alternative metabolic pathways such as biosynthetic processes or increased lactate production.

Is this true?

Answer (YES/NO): NO